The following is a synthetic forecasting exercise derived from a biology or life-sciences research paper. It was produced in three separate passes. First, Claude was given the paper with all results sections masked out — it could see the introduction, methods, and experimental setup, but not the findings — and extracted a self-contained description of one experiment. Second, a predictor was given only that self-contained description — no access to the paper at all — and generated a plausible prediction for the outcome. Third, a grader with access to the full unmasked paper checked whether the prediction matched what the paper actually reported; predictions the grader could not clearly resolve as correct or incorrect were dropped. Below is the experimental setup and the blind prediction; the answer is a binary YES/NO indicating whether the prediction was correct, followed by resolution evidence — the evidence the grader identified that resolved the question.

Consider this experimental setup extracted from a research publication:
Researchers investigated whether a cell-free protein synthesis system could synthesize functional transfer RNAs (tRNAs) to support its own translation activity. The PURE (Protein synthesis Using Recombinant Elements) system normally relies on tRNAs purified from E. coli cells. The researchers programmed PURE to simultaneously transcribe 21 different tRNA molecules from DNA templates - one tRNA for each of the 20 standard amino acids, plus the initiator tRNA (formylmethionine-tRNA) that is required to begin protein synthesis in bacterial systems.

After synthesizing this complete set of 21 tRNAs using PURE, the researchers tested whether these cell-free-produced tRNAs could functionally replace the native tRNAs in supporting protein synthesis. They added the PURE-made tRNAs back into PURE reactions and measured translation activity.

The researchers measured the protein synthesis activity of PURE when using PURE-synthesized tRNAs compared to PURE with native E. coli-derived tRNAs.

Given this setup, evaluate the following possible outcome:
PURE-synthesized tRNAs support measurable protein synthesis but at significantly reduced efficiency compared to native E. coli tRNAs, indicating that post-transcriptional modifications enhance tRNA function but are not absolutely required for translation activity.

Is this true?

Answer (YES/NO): YES